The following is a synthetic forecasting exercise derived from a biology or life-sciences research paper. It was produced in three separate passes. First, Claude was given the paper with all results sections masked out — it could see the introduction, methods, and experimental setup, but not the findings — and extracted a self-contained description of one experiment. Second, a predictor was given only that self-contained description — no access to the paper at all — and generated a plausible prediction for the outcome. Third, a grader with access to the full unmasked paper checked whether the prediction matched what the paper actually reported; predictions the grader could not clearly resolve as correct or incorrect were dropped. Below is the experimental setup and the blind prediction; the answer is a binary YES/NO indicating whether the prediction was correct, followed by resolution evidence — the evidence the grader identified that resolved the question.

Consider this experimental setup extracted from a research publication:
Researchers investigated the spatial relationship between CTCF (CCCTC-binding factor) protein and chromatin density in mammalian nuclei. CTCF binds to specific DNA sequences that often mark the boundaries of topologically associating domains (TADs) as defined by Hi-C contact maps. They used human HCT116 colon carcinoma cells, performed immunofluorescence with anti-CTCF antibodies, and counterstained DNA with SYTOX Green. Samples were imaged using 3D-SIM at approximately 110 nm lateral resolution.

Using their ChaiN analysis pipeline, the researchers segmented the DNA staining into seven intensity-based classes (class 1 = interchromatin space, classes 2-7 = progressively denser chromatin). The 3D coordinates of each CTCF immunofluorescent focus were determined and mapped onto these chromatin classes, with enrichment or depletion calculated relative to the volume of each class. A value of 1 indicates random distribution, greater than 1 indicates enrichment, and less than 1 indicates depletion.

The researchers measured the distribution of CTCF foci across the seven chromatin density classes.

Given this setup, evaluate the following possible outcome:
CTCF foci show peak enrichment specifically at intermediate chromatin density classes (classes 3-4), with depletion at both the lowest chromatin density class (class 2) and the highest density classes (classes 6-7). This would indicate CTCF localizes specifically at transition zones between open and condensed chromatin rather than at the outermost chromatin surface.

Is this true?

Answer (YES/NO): NO